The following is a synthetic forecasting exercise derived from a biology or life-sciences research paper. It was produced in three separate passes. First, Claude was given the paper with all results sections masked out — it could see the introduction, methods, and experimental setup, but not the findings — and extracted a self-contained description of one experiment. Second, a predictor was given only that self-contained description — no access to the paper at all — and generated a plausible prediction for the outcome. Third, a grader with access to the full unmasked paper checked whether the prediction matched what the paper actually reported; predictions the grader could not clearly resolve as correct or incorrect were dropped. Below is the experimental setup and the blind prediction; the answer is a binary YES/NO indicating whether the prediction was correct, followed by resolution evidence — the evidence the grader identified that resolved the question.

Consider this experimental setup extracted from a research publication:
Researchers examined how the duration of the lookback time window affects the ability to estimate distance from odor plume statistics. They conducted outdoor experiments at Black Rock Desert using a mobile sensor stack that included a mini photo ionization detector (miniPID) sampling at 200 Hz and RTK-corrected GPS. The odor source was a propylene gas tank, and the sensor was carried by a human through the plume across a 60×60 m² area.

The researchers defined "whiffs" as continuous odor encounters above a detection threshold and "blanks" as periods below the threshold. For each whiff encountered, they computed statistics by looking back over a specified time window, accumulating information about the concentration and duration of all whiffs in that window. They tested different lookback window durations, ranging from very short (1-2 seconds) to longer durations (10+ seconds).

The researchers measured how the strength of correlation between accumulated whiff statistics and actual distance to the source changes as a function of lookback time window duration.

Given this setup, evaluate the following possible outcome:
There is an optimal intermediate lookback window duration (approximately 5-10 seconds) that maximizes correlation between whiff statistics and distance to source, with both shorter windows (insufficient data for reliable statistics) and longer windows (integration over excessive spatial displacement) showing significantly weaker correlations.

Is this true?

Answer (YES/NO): NO